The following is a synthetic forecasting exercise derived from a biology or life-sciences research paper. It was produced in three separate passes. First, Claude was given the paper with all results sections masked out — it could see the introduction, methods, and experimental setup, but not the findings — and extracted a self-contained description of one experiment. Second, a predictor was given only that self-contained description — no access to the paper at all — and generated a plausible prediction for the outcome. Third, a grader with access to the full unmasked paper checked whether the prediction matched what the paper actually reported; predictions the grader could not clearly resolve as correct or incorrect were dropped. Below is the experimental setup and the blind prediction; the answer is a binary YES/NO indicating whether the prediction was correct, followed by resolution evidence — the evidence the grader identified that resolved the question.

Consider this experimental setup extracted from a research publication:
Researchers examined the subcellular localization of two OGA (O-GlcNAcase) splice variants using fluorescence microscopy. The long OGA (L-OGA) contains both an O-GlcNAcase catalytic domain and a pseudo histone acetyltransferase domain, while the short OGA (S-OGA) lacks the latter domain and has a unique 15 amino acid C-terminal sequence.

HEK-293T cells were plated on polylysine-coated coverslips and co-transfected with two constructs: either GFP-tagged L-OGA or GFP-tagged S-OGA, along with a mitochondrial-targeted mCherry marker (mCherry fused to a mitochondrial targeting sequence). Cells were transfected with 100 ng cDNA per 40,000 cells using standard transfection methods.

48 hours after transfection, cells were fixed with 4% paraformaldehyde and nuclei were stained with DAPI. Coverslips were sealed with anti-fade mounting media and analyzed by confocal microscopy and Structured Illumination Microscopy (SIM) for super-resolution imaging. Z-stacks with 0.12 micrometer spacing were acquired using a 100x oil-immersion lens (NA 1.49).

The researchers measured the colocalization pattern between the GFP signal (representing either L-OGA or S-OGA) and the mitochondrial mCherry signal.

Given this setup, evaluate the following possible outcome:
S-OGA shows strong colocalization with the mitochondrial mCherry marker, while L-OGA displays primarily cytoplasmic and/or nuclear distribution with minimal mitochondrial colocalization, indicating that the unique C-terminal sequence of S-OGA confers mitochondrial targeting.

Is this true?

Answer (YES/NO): YES